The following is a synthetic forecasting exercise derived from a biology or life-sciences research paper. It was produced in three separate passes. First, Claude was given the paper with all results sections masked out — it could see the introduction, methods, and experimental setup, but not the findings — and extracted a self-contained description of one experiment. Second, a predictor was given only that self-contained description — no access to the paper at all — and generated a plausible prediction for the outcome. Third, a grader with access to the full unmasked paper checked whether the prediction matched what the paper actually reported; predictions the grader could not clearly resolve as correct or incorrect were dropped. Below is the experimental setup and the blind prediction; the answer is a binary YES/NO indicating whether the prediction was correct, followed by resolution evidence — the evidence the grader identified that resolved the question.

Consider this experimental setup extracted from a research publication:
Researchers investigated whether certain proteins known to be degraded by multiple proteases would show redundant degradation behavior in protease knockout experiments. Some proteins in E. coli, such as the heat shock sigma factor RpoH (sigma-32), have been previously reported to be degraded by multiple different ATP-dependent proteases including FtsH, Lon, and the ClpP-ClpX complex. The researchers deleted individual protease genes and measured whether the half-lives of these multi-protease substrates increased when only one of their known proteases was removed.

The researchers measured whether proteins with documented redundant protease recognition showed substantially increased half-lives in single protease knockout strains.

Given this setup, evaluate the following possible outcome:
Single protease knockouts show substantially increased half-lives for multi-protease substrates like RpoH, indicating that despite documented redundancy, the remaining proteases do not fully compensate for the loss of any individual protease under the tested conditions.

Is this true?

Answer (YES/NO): NO